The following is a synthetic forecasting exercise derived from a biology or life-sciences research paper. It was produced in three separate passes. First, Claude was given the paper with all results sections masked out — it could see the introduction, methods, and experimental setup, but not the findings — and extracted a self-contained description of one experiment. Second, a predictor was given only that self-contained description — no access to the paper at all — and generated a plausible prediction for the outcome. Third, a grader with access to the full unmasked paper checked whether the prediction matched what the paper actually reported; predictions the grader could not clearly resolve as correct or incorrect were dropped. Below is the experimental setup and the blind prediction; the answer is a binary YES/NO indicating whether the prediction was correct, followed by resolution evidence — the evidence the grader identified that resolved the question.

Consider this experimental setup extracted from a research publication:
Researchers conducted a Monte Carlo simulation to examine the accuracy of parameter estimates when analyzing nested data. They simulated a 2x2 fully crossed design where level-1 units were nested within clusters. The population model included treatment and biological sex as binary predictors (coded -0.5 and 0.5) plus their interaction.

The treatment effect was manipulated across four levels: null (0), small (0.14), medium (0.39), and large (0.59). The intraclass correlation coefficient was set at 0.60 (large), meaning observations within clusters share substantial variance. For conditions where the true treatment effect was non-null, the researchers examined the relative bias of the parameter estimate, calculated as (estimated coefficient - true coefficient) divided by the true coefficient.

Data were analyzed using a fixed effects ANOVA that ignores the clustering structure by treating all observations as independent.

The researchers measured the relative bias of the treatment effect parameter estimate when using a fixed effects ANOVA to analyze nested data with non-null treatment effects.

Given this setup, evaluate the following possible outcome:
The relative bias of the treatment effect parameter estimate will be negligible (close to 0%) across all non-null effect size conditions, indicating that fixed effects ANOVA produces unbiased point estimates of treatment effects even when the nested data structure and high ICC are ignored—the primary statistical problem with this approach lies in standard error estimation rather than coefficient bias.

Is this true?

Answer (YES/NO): NO